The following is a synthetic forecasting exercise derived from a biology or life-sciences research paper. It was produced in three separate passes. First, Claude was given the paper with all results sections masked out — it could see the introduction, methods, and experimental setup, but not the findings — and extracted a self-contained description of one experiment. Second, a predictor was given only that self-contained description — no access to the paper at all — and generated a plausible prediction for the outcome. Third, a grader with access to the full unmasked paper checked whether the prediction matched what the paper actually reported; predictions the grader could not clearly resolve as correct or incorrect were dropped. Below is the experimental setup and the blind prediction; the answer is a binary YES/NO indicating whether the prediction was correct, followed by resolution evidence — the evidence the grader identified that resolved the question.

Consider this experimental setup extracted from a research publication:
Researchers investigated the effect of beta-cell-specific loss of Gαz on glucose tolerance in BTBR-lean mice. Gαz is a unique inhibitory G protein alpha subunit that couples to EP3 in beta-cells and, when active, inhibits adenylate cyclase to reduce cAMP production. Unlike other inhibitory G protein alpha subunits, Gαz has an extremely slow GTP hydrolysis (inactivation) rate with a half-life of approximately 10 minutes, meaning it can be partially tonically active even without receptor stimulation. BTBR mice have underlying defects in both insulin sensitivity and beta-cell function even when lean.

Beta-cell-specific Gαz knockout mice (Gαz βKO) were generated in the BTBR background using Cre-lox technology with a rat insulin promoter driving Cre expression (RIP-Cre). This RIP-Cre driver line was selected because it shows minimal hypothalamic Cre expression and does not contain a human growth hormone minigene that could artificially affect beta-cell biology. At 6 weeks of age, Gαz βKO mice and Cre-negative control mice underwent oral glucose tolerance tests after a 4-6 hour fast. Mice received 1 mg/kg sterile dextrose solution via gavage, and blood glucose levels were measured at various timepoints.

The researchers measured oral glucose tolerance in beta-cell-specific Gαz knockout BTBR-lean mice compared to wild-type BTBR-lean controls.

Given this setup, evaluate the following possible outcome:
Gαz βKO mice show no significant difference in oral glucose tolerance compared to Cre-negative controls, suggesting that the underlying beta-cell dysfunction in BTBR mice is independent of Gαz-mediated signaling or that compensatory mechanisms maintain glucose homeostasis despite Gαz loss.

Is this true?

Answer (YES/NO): NO